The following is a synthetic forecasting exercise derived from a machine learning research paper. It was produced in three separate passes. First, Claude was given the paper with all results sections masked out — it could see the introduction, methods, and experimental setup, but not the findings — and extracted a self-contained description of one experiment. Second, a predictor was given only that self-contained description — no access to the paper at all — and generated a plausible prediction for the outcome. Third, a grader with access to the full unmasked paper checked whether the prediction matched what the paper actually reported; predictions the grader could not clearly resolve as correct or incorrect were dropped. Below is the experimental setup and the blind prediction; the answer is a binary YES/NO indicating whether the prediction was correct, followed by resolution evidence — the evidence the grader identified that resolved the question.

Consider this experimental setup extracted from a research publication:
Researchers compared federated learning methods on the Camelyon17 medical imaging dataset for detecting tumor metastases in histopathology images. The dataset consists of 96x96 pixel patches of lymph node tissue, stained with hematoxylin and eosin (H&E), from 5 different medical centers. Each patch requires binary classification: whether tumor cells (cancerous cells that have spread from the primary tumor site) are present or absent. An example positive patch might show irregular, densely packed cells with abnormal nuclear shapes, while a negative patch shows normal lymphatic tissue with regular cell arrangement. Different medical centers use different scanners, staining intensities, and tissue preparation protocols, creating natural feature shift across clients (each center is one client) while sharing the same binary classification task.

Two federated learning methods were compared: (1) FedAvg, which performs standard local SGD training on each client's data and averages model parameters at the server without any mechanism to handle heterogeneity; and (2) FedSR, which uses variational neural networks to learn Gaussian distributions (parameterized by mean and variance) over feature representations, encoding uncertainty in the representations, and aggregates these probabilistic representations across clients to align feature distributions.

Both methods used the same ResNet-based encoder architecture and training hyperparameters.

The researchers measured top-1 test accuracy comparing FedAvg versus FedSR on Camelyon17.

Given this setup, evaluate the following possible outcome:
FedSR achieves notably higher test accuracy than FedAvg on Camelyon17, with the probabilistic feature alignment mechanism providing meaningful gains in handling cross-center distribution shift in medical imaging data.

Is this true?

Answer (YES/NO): NO